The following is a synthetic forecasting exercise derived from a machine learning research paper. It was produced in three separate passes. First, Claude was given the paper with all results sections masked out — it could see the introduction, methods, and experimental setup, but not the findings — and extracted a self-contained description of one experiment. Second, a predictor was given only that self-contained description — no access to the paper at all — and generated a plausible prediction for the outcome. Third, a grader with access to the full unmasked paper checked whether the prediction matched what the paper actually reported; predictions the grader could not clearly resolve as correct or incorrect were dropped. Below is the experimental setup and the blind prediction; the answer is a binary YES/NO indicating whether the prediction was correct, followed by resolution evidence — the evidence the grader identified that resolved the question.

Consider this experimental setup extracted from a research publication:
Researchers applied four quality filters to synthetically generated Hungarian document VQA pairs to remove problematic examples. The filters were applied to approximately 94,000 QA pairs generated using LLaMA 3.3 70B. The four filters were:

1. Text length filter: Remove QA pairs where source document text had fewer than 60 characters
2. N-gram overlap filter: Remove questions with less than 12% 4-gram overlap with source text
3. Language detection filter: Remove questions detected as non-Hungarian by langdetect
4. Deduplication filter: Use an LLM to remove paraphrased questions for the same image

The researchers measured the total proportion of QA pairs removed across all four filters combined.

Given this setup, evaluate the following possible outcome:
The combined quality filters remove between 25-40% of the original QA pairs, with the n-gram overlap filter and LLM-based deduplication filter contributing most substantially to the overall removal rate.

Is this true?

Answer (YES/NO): YES